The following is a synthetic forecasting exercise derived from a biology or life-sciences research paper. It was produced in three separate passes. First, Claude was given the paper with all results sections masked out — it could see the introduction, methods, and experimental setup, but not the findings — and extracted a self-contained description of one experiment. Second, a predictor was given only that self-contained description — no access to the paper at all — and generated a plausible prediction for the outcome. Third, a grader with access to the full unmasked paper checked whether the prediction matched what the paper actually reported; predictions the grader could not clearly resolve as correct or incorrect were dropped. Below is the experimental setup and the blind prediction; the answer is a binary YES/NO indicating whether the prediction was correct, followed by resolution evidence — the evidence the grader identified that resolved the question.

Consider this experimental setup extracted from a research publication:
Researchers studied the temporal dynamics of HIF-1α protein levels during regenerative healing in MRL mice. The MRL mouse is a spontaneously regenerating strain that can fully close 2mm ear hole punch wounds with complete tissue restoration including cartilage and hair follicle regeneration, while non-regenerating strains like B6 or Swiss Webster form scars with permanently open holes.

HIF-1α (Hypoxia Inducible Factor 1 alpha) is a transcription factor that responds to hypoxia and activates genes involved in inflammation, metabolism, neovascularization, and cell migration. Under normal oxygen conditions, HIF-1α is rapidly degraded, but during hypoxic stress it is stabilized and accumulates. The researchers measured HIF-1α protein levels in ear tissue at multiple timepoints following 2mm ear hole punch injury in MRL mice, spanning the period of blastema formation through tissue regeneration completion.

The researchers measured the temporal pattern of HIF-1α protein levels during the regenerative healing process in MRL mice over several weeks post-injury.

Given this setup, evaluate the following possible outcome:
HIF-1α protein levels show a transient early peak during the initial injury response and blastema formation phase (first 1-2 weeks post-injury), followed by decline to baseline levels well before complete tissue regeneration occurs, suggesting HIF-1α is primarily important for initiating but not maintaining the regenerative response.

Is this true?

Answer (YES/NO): YES